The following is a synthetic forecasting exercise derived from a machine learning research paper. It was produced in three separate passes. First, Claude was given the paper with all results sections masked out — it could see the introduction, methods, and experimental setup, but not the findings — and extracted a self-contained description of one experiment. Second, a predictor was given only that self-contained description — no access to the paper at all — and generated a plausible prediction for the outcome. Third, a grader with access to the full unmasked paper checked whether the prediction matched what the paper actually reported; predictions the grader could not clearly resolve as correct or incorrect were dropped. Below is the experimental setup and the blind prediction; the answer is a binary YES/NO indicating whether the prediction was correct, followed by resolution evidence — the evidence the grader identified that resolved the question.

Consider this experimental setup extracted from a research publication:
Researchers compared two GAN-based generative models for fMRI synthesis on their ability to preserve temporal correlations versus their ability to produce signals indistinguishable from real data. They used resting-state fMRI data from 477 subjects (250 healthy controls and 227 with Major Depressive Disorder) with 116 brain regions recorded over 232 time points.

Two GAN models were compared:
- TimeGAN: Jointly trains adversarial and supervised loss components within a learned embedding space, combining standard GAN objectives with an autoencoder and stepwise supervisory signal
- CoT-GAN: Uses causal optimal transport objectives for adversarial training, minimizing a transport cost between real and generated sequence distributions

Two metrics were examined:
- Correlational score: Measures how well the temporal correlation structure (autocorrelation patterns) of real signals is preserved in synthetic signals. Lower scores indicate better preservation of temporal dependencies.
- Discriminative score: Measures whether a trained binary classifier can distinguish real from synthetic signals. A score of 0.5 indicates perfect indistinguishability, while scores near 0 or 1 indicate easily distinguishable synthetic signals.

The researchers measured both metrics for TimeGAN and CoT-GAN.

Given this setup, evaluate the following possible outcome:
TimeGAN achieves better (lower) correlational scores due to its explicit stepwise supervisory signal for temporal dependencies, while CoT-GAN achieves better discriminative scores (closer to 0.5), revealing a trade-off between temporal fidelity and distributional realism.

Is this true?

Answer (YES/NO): YES